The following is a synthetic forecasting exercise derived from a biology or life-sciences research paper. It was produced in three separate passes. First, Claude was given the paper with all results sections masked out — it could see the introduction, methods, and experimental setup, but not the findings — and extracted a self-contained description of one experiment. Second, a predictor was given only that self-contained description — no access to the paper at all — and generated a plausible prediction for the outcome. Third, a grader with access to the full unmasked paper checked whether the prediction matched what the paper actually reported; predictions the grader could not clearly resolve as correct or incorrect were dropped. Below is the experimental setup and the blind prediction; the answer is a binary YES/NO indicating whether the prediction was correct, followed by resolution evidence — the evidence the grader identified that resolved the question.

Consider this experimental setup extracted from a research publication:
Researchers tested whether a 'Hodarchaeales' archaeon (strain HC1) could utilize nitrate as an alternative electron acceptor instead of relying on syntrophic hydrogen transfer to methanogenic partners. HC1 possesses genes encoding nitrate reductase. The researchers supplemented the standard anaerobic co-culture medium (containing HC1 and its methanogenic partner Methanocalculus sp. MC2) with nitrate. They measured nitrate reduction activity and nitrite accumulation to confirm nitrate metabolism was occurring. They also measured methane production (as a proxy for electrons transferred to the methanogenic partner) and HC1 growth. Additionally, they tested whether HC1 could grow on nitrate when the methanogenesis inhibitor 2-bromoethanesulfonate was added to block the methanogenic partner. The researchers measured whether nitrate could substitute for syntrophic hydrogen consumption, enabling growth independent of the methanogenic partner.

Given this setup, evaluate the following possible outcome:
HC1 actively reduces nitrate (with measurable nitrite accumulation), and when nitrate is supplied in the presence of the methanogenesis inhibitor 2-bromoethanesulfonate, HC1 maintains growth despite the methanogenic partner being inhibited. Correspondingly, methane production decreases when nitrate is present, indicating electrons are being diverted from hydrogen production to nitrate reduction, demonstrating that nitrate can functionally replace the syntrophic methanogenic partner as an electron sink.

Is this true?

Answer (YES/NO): NO